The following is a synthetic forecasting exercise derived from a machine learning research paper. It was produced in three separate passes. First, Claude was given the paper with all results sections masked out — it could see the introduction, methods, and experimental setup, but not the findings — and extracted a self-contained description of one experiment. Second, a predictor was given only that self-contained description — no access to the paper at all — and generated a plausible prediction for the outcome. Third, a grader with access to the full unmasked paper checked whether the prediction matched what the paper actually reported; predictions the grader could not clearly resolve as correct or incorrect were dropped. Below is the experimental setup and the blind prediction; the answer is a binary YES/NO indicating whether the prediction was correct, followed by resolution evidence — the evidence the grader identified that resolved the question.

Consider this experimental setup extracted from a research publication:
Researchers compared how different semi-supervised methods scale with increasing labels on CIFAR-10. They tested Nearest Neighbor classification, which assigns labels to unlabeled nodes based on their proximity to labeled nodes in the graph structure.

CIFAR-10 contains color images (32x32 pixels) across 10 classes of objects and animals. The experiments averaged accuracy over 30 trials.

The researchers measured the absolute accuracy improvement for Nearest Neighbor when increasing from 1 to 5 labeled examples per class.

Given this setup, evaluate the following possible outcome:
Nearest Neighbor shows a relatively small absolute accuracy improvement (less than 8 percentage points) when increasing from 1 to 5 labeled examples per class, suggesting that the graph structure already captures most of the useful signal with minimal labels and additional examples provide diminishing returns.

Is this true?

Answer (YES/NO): NO